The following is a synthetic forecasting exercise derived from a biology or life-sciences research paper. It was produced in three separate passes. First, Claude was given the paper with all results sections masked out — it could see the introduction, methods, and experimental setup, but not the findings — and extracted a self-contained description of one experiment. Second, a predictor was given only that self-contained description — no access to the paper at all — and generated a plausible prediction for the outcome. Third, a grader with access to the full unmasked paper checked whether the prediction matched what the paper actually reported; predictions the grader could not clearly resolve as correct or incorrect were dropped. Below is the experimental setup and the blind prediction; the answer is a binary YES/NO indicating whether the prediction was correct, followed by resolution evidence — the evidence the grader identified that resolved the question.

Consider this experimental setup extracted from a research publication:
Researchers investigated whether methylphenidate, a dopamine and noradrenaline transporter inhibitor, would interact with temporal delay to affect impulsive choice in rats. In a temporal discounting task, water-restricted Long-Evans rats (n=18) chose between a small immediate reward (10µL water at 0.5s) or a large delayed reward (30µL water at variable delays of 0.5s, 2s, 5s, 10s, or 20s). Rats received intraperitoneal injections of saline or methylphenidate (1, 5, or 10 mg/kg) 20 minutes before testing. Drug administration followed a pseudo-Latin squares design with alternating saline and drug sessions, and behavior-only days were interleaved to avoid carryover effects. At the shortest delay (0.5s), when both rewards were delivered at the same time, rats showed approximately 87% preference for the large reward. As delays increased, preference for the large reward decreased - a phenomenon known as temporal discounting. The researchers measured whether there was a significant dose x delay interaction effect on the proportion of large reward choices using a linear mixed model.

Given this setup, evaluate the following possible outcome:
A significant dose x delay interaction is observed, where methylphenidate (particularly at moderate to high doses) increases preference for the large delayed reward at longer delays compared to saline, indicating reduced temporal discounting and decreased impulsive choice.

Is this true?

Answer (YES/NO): YES